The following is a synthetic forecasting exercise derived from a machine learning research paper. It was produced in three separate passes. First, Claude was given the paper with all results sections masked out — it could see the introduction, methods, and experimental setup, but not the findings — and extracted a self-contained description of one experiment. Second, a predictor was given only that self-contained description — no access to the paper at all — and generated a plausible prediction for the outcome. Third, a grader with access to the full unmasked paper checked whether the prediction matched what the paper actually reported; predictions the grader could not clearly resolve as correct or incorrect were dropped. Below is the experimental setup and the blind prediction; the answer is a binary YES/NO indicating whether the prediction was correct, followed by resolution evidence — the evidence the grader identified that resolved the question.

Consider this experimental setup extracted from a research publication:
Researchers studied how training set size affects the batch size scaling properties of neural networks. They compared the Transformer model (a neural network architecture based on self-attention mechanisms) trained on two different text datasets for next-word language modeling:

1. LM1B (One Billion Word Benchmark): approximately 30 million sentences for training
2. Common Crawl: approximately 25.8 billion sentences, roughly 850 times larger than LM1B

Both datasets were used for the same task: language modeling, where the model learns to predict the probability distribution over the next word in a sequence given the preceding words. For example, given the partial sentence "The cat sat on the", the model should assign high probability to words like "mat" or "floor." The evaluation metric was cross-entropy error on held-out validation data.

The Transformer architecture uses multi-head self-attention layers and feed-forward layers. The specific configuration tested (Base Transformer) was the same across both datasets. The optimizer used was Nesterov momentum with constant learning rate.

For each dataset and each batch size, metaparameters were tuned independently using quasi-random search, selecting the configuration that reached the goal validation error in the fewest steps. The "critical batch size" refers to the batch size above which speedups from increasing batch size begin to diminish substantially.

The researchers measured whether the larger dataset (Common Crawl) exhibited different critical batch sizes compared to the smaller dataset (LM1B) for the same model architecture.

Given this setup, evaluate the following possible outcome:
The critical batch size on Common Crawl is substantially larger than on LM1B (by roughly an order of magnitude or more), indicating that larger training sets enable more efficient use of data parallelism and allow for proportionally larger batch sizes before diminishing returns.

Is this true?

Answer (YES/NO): NO